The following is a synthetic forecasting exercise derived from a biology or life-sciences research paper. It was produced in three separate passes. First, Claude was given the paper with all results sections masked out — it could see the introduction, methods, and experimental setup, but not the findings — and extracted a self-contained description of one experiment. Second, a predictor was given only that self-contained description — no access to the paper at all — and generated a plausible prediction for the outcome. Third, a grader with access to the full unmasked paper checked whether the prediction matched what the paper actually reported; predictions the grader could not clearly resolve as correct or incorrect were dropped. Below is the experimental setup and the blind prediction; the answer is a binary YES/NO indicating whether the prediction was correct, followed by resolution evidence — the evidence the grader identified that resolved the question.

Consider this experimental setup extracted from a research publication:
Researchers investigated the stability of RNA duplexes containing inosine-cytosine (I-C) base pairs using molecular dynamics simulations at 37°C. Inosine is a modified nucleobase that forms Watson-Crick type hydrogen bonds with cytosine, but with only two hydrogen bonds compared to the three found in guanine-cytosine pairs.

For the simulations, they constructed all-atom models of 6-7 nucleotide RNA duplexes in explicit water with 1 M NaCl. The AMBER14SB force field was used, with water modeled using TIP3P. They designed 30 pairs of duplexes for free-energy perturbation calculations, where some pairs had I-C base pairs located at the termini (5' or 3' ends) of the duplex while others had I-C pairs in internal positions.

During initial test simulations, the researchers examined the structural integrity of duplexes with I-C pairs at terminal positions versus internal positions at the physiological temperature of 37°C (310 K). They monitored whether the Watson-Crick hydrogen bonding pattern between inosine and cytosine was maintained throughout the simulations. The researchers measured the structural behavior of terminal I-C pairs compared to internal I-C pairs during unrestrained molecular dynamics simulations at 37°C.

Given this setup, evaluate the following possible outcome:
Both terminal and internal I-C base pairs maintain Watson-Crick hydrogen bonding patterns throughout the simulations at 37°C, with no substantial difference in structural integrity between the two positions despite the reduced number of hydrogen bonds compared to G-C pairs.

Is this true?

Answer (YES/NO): NO